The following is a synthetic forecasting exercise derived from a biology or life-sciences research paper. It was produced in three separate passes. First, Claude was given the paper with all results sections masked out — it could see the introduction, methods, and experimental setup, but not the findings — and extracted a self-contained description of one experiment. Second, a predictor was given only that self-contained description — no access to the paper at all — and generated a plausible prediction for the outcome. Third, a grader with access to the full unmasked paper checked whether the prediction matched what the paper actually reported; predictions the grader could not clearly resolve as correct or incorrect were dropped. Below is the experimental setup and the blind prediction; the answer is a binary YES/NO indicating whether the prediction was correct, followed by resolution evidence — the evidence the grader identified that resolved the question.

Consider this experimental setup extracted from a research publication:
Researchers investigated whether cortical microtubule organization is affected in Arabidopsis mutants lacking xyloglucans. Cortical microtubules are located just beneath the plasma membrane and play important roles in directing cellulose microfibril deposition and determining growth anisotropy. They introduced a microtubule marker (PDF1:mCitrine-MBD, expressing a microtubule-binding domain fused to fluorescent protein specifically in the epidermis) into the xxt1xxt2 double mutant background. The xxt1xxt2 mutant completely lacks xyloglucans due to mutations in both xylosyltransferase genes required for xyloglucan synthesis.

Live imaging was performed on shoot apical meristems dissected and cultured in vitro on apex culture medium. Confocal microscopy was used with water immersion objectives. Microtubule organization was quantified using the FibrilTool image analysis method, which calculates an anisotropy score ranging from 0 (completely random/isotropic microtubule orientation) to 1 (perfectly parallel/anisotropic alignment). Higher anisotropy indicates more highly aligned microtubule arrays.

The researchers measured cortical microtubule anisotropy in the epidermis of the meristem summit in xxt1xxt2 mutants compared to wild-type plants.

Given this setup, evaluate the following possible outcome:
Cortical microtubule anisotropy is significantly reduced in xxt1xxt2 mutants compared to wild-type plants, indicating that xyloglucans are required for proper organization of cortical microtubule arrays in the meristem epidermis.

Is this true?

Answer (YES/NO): NO